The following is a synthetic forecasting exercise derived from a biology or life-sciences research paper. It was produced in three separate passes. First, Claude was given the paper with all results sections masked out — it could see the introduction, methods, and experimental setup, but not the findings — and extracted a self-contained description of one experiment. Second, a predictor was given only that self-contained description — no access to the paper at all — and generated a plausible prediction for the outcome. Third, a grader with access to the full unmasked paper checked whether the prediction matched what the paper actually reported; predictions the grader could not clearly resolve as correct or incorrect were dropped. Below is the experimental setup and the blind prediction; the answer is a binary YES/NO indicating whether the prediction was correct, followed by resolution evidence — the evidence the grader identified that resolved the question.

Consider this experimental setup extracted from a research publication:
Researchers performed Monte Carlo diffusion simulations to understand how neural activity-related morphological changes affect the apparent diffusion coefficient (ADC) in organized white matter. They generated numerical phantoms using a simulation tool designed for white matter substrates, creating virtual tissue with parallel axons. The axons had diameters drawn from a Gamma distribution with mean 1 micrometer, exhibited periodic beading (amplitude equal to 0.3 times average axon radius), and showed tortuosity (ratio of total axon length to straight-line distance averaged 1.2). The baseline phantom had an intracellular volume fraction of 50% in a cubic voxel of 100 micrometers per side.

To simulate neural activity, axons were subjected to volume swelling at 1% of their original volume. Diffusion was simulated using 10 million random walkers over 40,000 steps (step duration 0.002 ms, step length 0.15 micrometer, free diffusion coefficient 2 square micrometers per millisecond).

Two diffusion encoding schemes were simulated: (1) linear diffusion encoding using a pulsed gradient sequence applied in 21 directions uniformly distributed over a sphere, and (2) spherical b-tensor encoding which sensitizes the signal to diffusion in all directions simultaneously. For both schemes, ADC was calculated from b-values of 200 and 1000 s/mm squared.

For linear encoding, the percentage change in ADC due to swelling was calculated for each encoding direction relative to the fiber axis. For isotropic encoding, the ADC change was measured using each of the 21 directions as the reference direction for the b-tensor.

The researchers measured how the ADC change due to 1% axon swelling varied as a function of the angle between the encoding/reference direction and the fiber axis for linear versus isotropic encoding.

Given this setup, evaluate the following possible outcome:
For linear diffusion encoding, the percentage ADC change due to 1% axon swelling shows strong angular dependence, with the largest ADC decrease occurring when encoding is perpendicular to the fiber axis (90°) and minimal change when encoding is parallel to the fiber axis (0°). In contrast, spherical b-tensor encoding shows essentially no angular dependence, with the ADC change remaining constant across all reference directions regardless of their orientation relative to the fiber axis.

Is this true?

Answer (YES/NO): YES